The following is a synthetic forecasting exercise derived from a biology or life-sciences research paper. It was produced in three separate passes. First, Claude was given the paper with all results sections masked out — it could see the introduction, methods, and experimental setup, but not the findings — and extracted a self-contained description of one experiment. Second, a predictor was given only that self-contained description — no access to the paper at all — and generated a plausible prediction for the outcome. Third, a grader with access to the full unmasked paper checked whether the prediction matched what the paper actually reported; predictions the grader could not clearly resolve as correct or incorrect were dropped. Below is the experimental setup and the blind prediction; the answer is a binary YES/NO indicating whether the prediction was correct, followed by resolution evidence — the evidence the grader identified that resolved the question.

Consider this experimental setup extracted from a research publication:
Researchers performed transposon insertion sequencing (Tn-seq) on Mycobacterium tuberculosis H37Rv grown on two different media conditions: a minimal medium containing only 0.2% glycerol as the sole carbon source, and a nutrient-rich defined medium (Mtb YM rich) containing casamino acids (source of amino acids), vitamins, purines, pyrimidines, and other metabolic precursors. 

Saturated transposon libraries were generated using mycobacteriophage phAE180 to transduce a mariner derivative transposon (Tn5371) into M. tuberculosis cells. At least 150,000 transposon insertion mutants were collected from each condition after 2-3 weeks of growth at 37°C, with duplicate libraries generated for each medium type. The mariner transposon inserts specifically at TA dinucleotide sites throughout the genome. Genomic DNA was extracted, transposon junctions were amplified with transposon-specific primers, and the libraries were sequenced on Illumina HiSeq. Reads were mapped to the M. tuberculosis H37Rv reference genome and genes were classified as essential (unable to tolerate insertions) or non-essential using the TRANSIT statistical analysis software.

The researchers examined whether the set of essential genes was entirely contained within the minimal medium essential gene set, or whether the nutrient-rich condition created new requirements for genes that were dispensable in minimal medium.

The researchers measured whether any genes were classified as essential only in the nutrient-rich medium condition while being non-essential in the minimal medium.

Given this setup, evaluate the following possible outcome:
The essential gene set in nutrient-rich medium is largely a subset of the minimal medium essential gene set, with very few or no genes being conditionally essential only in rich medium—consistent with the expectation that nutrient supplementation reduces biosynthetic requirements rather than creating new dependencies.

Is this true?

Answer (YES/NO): NO